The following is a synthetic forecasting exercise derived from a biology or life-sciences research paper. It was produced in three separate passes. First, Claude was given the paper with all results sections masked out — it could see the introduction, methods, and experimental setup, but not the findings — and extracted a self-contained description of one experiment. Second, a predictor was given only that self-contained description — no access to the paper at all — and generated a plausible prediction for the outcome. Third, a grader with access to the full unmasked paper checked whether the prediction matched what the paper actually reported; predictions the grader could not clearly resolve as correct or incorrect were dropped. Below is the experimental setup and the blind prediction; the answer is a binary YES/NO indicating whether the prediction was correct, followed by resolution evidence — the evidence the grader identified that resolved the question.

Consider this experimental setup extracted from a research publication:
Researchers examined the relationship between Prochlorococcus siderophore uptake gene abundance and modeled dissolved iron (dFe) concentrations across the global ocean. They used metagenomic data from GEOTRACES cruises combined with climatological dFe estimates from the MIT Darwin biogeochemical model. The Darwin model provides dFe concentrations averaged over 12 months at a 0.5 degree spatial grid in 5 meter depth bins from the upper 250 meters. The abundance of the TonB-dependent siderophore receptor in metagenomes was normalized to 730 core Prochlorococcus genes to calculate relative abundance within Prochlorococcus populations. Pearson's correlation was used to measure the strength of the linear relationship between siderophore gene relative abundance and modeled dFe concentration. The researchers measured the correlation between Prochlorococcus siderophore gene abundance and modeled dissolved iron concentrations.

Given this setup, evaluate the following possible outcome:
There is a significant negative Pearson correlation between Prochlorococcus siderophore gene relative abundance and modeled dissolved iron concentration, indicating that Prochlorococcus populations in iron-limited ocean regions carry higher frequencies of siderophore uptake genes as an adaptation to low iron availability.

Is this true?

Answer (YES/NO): YES